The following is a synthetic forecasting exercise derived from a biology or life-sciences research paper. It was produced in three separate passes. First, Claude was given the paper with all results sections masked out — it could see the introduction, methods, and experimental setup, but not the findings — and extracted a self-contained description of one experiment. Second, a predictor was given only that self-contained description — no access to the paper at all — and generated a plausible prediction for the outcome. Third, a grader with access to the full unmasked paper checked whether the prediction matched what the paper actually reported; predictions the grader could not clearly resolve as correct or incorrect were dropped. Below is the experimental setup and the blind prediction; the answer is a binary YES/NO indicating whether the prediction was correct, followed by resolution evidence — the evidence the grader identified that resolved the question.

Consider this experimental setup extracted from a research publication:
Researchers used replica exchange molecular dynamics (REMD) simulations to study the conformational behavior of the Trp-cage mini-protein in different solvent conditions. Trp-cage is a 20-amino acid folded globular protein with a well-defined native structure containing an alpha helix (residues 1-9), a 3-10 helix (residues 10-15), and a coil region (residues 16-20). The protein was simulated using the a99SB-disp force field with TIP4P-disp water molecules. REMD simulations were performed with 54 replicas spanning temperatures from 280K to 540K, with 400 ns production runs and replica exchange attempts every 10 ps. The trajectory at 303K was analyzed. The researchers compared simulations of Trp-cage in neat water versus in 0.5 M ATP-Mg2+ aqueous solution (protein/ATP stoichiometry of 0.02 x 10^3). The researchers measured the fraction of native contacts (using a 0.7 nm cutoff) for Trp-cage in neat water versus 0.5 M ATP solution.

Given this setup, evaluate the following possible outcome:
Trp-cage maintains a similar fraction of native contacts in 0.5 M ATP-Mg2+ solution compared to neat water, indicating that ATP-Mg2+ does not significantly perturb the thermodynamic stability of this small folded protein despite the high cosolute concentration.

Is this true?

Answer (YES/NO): NO